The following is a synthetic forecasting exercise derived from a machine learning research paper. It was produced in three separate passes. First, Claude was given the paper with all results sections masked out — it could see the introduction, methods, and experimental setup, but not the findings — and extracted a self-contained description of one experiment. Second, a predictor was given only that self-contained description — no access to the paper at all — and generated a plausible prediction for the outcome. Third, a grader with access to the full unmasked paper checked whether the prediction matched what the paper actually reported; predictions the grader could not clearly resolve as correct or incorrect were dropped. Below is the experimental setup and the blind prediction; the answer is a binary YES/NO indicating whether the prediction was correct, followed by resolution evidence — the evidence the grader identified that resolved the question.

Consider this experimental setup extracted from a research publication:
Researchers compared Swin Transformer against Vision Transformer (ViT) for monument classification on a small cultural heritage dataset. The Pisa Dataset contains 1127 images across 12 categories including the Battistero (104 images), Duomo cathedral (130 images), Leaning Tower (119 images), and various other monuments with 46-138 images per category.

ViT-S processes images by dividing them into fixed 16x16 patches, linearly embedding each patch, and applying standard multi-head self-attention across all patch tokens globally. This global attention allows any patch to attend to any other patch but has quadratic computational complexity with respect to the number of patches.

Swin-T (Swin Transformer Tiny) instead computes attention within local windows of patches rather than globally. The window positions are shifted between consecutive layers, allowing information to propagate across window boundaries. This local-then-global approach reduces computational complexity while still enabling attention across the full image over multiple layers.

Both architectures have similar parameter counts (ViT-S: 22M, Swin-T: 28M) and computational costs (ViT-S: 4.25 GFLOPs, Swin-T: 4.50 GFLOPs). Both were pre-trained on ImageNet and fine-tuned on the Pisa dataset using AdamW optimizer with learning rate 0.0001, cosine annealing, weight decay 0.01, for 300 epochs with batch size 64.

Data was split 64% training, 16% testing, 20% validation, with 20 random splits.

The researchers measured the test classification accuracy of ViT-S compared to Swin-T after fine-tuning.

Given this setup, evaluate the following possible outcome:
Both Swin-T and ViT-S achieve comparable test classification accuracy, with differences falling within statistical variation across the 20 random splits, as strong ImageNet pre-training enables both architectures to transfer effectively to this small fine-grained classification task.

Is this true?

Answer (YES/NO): NO